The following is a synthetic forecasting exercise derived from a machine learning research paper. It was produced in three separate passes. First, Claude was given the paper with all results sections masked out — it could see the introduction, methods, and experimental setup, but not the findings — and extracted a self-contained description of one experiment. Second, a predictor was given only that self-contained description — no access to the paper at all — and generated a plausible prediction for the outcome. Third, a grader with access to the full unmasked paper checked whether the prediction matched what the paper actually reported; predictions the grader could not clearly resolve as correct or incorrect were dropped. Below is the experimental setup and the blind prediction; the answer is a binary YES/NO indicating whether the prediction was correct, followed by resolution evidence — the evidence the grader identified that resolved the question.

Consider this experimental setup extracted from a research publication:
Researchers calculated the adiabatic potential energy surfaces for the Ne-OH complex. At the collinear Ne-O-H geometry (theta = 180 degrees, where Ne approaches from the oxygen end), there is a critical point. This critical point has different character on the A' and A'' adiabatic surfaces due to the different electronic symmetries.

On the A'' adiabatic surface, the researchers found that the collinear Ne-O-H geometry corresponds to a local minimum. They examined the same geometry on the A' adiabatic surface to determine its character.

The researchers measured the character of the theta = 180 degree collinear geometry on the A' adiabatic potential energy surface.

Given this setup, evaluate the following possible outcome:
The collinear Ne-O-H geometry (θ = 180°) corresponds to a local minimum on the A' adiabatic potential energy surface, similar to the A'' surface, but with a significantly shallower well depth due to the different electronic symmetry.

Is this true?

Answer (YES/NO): NO